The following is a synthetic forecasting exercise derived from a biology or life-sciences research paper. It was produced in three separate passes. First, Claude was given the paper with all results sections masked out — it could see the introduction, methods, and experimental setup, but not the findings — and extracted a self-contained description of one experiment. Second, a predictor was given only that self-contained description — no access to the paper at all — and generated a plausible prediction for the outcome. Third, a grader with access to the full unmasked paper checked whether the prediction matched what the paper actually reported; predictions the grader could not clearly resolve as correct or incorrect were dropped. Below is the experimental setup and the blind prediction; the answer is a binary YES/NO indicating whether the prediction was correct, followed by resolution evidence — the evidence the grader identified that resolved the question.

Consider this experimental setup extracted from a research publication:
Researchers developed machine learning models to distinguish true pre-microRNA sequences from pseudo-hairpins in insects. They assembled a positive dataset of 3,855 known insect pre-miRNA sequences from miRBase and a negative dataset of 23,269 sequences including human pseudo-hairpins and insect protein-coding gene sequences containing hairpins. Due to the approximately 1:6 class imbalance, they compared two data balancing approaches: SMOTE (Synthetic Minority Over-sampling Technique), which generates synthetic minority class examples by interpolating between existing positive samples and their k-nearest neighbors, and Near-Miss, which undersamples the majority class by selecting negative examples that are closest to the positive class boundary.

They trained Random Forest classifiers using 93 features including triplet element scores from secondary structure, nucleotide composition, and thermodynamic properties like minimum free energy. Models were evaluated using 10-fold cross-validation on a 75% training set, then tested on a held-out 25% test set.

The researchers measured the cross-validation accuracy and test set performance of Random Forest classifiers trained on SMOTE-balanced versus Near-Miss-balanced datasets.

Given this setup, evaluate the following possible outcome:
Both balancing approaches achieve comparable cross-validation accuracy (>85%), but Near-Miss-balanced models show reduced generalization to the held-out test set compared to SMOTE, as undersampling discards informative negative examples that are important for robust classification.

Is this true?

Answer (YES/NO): NO